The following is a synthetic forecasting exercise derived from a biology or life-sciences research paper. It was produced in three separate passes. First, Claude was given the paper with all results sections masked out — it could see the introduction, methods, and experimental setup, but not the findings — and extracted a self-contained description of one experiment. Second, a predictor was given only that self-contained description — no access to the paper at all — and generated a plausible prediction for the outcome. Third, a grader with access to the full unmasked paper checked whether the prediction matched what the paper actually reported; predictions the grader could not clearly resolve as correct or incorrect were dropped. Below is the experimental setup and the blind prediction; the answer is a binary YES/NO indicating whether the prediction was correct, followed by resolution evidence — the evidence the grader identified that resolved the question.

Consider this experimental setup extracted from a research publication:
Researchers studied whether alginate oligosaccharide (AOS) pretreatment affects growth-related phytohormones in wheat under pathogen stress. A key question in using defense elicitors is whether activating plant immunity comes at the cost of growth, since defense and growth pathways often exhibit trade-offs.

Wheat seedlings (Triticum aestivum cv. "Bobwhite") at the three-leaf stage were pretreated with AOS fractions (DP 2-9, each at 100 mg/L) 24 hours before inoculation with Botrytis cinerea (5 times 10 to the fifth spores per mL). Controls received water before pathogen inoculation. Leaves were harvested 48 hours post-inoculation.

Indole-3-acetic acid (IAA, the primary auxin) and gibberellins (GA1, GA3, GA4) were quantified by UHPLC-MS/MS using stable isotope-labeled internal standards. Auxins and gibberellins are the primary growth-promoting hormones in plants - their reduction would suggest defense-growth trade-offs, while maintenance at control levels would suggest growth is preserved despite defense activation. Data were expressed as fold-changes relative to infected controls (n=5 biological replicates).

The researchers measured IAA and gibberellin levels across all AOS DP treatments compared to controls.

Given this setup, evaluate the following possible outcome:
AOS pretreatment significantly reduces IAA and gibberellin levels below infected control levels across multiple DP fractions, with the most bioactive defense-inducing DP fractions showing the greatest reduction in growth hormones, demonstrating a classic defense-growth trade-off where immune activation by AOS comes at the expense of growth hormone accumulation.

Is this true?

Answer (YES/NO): NO